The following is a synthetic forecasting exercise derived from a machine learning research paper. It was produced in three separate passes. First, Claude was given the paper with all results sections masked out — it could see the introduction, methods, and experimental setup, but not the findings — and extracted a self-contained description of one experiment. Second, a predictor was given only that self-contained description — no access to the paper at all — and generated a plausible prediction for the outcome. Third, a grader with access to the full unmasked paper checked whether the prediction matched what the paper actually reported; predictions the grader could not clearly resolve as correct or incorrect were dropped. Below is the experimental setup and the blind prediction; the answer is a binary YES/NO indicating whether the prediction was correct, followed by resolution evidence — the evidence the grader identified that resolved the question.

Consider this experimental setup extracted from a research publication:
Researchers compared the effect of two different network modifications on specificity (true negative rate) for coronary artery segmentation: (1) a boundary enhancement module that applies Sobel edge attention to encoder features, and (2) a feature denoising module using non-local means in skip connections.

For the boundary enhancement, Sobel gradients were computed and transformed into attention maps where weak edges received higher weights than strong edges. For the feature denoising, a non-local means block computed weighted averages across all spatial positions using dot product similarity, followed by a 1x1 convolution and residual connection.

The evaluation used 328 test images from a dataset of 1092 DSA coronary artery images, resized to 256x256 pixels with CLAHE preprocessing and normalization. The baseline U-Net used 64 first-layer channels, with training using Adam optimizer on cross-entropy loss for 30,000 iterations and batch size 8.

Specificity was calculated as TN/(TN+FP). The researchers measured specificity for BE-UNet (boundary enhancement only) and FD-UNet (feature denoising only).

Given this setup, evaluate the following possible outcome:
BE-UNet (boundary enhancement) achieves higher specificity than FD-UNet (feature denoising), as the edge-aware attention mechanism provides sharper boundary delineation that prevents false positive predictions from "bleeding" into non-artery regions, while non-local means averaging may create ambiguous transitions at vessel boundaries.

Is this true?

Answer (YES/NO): NO